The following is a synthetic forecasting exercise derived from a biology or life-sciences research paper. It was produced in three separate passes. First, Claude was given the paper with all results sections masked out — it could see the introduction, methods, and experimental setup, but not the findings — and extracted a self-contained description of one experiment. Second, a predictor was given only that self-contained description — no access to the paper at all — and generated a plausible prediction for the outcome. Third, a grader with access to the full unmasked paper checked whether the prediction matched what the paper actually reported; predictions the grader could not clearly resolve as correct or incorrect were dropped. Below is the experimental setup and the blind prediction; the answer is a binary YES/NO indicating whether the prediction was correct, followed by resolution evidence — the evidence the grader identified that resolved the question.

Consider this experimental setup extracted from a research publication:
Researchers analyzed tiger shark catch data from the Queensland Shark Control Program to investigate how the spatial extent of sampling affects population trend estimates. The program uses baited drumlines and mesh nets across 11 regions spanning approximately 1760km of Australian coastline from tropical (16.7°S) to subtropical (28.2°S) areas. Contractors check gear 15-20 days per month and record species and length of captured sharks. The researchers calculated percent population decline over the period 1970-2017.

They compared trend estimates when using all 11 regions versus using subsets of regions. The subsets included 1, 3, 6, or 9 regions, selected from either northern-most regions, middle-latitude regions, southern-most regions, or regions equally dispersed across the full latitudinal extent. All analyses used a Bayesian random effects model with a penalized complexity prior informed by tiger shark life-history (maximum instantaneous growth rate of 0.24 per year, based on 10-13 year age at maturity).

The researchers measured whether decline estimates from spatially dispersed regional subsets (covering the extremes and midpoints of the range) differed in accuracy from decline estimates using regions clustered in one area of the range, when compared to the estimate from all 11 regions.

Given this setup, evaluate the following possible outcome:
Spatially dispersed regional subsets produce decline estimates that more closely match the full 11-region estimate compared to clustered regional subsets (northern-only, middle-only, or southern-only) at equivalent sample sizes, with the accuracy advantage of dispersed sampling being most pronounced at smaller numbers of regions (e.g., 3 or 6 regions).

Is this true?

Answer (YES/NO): YES